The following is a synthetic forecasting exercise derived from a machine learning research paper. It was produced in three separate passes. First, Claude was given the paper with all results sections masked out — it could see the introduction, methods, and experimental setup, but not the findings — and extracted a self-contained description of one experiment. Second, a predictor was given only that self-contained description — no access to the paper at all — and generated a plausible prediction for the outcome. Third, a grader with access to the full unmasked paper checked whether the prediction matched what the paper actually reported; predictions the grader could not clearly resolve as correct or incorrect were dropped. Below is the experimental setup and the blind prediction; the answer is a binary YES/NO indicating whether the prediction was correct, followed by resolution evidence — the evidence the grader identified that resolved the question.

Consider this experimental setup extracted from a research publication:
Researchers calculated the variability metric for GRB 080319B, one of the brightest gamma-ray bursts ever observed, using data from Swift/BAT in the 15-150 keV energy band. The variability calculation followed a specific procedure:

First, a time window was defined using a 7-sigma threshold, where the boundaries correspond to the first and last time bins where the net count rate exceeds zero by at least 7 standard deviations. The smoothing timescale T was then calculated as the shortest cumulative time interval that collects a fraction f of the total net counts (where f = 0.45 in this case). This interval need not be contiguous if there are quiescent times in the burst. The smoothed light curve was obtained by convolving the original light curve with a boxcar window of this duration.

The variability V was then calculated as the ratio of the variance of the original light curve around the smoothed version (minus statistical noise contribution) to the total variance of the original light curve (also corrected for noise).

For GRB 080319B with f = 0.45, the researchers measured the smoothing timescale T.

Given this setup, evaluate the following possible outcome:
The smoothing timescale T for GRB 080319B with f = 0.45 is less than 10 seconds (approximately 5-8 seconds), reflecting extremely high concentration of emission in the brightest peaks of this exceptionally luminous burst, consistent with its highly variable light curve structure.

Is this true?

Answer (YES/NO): NO